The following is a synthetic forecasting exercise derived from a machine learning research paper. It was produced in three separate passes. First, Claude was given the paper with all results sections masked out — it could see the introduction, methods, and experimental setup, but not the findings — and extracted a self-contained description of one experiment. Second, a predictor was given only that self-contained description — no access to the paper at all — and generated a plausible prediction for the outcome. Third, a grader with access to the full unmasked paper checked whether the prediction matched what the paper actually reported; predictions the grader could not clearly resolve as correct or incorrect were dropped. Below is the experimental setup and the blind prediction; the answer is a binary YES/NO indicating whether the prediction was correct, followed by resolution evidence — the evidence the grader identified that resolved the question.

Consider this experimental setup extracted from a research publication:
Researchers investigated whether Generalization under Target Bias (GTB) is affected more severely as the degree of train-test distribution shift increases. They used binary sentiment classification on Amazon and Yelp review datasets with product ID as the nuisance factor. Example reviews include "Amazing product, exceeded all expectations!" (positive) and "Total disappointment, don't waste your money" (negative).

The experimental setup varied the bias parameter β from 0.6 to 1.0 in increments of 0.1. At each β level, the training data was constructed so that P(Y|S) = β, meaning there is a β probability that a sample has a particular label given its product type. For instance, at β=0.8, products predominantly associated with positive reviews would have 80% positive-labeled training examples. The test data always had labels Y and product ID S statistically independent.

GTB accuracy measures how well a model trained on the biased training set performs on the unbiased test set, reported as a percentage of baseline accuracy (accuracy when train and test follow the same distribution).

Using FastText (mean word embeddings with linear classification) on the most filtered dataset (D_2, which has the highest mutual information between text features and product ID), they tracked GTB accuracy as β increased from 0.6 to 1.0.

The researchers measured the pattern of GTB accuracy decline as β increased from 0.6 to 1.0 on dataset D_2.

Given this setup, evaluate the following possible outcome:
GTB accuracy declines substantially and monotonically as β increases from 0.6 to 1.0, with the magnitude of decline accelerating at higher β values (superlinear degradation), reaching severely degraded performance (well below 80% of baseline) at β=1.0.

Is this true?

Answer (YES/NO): YES